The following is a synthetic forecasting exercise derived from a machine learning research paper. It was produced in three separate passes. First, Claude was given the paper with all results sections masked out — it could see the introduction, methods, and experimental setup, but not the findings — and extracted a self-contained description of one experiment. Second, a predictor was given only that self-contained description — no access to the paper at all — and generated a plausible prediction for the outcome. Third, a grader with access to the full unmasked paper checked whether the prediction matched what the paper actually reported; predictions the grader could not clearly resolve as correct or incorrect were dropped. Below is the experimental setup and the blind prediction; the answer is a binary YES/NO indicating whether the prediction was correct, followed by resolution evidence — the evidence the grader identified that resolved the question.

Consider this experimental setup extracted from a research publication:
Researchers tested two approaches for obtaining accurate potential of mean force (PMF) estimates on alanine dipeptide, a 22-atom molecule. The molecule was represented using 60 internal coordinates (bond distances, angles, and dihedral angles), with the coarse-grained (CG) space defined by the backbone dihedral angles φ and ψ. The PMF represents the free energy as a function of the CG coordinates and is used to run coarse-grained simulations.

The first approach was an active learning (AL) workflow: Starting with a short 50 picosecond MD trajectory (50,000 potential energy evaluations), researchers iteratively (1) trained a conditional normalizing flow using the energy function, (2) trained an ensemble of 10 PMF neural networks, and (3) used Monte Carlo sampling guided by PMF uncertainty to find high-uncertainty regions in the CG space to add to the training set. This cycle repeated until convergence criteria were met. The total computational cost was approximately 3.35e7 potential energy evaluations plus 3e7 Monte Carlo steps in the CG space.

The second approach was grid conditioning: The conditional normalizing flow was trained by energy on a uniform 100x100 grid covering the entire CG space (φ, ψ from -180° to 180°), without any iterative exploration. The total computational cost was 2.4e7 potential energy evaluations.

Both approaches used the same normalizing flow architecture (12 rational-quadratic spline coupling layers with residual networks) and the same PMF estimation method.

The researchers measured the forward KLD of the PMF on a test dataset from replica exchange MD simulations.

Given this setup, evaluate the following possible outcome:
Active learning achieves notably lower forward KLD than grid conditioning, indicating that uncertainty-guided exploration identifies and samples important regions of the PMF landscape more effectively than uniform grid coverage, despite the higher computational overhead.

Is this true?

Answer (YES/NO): NO